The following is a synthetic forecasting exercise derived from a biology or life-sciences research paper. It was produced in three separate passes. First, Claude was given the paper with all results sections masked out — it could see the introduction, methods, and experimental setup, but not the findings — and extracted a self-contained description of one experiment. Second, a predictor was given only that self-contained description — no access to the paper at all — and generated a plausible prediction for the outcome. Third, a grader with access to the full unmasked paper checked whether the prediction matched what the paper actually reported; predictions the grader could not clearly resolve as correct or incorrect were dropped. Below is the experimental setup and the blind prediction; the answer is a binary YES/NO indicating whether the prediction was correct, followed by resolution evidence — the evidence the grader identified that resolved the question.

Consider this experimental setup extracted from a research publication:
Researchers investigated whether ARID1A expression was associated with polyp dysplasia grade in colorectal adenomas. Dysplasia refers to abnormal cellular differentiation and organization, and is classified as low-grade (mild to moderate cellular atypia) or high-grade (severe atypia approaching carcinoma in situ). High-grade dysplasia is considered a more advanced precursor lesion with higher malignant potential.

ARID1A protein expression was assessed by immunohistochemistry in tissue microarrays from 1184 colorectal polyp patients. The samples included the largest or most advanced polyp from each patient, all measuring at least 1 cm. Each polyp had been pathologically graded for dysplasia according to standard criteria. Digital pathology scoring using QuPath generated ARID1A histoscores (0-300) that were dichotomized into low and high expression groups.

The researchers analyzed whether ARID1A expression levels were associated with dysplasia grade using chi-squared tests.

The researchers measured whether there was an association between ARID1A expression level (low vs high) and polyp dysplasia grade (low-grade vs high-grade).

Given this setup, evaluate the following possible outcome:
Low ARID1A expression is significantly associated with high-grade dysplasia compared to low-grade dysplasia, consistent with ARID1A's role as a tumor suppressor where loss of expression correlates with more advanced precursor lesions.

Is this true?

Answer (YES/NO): NO